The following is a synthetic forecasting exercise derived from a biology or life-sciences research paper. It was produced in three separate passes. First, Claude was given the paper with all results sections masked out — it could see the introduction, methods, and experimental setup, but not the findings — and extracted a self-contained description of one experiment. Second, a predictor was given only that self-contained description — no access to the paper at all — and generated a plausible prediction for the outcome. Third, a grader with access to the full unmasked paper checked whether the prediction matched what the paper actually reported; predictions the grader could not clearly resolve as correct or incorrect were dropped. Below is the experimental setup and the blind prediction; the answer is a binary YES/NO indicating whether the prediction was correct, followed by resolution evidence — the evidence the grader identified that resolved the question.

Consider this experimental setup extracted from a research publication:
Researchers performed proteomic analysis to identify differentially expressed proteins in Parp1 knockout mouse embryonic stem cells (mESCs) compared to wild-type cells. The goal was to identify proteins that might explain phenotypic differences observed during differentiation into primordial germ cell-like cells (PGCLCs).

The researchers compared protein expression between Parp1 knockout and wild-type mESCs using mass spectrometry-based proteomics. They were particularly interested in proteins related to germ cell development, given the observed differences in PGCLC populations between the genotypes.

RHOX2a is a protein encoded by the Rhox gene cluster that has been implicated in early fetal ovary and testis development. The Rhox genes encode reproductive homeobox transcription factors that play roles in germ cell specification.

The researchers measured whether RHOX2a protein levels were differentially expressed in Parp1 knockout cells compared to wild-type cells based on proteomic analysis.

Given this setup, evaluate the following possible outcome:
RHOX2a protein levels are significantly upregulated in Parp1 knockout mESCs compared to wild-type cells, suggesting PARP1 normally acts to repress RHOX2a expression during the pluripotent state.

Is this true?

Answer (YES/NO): YES